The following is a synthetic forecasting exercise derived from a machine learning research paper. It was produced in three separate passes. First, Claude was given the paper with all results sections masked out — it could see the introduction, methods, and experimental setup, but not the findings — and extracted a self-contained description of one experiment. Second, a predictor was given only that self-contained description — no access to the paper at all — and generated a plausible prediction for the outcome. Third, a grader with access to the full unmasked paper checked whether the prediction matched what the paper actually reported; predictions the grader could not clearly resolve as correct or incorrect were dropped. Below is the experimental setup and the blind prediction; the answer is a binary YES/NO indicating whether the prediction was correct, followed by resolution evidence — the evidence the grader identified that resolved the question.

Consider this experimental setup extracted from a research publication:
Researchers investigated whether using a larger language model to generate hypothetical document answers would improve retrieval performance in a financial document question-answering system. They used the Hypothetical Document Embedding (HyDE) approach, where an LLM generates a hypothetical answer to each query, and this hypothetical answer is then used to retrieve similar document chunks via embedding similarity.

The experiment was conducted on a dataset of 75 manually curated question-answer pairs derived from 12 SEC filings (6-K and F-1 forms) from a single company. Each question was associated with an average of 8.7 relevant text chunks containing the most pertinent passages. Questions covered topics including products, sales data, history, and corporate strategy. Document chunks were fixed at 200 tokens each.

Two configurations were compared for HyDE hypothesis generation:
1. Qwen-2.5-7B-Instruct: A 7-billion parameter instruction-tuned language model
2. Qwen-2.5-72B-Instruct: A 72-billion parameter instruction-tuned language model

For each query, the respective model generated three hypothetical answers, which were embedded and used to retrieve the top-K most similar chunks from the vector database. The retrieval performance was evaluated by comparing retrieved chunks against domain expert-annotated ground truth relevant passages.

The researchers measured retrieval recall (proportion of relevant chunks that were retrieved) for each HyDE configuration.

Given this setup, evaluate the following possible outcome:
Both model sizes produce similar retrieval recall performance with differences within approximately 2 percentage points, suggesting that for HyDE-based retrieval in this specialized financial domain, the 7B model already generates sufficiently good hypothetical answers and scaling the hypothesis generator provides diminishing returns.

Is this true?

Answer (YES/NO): YES